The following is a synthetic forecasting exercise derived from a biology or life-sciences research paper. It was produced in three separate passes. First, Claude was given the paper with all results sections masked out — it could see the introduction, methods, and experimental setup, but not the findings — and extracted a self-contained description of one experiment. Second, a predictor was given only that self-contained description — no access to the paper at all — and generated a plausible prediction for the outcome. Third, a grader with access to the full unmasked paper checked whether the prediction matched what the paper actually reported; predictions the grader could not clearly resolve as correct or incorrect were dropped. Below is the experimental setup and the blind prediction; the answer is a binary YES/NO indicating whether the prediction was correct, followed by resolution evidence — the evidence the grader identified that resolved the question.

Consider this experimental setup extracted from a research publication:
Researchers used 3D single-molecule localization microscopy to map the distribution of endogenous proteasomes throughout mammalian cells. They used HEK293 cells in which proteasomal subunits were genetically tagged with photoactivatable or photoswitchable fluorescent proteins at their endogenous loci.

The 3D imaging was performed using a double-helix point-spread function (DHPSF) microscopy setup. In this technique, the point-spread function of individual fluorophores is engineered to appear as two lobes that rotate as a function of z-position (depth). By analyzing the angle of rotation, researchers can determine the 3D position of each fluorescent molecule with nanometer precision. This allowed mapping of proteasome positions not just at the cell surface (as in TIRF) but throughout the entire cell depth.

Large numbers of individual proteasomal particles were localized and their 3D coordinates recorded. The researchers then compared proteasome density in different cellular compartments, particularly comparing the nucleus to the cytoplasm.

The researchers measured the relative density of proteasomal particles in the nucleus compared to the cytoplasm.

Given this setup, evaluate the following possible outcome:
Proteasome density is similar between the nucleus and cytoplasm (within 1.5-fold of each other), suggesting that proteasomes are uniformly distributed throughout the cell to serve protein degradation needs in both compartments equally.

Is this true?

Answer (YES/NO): NO